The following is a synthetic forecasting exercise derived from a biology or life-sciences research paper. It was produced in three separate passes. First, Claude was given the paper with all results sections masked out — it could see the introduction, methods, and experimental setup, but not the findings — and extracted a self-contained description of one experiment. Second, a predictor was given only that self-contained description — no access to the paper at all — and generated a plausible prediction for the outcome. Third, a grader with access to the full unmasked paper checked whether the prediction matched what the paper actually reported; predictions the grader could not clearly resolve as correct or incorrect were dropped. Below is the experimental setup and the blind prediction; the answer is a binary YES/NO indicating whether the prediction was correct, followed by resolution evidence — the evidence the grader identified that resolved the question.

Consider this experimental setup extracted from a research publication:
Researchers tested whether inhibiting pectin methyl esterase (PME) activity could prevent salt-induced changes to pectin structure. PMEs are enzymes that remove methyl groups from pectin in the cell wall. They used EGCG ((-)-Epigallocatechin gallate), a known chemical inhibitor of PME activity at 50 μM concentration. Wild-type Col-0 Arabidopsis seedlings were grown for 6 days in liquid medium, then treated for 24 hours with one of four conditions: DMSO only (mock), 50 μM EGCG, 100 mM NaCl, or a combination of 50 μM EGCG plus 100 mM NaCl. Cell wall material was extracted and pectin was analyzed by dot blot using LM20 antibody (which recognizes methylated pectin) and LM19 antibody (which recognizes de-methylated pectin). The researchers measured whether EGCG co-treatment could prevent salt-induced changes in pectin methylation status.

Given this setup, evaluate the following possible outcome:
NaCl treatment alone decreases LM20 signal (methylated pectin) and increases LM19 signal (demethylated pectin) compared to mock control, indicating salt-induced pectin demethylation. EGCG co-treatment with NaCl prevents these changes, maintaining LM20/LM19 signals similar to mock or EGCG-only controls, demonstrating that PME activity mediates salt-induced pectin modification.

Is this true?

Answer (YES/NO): NO